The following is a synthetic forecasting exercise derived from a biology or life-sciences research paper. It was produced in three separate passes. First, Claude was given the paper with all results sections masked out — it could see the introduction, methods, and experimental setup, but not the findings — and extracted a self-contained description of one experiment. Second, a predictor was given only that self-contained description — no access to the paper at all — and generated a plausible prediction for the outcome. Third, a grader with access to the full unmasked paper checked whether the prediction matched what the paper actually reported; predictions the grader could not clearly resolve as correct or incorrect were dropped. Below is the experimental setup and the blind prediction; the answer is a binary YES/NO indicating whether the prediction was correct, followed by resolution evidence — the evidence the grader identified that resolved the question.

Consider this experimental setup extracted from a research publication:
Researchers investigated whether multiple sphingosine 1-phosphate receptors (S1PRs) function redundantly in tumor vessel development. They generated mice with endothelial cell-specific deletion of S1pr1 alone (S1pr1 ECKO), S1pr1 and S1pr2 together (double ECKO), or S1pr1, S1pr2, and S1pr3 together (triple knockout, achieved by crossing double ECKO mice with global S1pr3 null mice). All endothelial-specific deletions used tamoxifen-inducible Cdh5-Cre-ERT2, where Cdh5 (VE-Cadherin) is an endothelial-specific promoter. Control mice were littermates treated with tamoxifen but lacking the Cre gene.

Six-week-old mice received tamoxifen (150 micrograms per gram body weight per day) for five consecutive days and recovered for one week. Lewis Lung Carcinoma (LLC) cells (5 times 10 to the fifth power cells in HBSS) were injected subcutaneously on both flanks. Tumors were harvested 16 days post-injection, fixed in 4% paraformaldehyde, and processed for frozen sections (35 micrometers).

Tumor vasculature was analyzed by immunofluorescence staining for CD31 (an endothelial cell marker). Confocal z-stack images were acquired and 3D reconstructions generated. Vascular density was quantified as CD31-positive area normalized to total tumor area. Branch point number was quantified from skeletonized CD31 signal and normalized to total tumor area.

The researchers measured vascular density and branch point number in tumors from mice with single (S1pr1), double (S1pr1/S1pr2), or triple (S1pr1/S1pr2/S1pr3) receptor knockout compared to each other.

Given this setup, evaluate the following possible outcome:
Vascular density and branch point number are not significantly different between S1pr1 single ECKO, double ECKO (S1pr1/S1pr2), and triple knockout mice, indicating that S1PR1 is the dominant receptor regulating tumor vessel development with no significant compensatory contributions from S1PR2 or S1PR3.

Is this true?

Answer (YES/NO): NO